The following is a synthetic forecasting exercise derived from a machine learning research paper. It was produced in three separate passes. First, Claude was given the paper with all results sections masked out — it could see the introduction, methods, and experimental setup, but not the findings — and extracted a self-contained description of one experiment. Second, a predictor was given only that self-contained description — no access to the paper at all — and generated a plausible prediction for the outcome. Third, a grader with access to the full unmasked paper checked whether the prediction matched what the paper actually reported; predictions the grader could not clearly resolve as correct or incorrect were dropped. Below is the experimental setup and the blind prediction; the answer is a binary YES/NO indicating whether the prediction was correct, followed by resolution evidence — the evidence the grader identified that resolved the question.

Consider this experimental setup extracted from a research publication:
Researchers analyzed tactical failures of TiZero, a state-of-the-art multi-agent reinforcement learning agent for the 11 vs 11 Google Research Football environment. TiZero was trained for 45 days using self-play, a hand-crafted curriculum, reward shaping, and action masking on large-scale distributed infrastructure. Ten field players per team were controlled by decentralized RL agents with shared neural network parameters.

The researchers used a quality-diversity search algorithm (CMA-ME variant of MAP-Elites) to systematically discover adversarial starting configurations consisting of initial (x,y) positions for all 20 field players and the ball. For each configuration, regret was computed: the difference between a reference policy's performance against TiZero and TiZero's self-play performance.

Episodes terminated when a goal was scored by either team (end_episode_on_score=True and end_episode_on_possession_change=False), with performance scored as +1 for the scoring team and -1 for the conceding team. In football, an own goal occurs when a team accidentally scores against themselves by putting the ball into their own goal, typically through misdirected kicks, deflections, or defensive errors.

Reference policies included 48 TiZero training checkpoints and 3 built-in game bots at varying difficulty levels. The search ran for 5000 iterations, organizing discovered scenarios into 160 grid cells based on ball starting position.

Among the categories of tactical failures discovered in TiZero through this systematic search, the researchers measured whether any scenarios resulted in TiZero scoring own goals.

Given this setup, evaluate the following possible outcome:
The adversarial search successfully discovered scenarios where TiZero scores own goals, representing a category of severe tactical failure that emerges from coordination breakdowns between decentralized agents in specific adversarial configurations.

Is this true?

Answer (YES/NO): YES